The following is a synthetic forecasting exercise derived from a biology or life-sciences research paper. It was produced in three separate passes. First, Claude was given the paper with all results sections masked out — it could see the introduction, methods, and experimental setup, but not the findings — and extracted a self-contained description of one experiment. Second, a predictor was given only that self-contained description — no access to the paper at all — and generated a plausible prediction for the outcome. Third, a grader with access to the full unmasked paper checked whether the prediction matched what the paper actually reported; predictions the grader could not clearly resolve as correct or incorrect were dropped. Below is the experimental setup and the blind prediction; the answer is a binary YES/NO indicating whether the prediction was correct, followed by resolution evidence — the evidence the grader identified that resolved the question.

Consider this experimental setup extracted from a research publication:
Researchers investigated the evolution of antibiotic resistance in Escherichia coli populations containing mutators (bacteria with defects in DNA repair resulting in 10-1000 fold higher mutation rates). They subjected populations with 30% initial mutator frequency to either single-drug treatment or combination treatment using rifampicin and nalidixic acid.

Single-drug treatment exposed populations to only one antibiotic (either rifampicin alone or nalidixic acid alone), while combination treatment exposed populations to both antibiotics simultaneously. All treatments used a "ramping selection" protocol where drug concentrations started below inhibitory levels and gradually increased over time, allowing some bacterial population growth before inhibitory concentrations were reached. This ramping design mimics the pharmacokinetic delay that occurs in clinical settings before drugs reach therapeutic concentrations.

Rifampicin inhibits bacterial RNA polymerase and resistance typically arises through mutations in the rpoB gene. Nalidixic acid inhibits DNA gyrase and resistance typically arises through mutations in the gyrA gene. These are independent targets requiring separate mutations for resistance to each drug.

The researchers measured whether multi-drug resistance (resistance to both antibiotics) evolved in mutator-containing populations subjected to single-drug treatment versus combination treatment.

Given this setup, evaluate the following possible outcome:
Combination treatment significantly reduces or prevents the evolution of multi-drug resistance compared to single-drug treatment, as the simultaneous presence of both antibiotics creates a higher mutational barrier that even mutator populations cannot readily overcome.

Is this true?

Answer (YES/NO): NO